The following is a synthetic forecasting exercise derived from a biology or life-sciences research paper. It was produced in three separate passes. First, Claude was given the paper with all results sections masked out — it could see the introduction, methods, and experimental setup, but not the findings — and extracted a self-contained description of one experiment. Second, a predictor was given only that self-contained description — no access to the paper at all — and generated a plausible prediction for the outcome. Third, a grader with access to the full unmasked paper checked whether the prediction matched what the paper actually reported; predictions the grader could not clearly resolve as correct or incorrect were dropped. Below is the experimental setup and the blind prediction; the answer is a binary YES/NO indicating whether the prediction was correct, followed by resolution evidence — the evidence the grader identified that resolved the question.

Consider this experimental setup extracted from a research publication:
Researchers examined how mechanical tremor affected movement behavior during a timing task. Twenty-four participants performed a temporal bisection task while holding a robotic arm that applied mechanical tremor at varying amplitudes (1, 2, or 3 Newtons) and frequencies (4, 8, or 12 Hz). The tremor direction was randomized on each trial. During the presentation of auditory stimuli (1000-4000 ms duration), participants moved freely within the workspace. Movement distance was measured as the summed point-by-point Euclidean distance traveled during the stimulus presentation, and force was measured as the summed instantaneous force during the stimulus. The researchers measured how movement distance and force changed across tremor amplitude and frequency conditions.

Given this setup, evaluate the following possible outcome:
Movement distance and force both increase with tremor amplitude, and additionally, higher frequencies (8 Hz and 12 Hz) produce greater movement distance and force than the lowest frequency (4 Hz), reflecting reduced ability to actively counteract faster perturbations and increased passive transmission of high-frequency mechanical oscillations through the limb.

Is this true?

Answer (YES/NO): NO